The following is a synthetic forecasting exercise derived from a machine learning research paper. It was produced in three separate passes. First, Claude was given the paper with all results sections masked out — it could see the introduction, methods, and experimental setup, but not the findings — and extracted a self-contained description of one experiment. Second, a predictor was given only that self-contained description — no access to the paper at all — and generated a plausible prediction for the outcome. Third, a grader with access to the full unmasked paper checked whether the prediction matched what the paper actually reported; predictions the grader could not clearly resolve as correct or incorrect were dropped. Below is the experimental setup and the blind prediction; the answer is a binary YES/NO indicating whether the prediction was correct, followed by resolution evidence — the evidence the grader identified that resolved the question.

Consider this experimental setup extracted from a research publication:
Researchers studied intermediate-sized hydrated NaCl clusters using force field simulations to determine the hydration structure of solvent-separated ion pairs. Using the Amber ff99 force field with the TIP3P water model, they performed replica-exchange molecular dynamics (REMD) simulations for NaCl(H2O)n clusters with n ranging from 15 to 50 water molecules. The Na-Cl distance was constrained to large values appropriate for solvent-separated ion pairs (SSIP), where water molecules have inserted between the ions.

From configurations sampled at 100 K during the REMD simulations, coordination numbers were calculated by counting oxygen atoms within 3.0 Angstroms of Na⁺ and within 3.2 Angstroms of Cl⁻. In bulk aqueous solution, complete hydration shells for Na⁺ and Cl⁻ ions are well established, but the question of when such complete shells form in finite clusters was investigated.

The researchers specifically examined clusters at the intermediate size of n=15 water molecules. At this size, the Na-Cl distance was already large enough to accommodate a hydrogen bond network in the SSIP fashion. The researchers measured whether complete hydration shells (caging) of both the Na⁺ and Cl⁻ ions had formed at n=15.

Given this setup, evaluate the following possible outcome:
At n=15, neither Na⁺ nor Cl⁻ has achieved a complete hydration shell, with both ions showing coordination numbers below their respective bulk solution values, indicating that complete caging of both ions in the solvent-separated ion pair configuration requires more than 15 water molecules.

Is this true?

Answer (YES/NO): YES